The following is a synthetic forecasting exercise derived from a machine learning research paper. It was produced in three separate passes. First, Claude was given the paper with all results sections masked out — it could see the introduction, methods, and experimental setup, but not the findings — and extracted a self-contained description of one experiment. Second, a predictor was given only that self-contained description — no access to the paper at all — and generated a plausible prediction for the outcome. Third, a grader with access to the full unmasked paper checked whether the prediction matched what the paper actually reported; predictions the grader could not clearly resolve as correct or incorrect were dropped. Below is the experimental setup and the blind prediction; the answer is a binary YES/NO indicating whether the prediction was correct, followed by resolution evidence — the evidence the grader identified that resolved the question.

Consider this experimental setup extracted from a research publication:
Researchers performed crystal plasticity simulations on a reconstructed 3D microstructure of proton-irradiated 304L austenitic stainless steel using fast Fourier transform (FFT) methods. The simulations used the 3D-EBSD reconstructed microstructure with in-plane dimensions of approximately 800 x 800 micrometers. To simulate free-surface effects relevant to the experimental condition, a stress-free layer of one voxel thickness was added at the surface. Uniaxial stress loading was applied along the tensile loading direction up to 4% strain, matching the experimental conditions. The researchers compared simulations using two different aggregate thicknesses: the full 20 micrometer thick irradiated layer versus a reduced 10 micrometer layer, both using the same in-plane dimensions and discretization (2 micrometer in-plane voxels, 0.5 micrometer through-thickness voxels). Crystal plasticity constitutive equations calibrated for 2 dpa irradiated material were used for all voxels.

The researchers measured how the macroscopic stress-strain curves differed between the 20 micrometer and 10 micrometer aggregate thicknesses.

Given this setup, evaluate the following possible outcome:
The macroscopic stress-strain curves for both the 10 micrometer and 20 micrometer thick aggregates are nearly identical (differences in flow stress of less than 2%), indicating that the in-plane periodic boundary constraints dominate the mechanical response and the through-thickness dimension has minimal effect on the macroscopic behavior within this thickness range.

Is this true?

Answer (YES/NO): NO